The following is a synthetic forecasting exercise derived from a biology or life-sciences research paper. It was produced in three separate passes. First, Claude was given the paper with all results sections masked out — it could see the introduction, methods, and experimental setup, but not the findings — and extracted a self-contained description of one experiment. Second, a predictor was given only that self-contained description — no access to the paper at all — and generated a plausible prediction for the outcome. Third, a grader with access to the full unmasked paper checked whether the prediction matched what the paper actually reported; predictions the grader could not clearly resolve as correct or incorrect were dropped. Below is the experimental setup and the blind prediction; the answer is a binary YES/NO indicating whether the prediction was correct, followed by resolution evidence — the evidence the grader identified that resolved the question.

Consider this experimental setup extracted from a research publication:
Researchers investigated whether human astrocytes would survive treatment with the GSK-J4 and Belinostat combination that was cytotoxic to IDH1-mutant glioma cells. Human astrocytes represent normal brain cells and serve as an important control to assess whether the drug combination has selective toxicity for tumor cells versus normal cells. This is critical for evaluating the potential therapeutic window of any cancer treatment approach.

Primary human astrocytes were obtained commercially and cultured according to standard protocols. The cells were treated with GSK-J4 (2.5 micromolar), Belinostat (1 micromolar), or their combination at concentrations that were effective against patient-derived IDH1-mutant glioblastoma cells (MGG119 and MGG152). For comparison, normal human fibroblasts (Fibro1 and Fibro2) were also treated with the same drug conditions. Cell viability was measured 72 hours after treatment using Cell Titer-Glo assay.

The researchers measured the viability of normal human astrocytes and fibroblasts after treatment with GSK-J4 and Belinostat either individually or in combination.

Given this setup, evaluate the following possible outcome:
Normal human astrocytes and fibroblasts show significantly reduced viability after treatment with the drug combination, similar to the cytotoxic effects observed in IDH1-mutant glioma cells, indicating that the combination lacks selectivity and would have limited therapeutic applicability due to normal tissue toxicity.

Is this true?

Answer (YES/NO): NO